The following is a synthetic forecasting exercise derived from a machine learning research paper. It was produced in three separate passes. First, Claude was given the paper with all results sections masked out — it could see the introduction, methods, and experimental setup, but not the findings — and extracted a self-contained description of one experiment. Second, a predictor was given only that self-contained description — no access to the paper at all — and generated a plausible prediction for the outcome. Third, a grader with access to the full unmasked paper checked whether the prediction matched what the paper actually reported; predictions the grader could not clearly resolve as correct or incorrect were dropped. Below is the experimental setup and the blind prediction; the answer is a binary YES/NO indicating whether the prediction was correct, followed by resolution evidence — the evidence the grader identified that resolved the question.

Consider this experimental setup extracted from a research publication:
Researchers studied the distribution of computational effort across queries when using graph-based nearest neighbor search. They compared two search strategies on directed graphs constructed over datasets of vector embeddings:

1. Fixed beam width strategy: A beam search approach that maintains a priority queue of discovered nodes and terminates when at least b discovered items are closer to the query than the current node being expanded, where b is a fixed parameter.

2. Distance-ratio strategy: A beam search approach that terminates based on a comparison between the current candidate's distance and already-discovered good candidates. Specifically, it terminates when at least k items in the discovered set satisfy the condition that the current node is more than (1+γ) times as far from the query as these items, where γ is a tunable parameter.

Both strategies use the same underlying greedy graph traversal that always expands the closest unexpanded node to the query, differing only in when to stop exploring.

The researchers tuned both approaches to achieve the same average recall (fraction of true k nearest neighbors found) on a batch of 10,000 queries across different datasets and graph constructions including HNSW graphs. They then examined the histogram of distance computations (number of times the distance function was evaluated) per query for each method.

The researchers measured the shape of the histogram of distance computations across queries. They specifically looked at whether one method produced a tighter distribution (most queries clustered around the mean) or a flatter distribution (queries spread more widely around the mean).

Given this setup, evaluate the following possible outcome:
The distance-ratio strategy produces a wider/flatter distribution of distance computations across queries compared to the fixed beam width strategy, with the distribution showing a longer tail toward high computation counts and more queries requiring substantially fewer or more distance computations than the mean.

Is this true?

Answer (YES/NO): YES